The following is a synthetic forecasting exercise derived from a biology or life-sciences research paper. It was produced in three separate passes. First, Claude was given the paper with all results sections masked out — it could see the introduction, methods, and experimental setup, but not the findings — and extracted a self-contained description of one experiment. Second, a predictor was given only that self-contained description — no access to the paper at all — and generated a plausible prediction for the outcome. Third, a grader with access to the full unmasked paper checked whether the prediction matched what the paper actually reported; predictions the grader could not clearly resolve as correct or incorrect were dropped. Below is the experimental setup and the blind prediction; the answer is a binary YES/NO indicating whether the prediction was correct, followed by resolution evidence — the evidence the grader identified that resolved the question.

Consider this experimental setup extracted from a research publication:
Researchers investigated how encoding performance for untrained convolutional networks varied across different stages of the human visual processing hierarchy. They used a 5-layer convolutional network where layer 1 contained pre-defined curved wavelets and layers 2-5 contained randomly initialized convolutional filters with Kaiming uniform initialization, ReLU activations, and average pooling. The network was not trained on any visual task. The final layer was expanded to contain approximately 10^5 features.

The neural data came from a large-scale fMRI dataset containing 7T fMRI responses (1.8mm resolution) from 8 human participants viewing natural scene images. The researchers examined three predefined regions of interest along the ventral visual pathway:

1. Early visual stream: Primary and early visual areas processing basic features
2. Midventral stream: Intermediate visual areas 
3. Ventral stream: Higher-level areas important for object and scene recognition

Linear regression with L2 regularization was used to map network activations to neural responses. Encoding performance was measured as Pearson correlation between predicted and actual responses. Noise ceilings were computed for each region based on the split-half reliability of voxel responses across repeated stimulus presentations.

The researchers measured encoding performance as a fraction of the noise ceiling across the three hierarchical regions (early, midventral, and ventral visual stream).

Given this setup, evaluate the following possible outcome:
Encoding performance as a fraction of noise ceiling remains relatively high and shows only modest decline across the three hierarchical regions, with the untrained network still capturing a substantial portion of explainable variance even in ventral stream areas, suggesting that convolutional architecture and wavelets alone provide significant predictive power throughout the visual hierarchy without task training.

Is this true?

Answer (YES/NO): NO